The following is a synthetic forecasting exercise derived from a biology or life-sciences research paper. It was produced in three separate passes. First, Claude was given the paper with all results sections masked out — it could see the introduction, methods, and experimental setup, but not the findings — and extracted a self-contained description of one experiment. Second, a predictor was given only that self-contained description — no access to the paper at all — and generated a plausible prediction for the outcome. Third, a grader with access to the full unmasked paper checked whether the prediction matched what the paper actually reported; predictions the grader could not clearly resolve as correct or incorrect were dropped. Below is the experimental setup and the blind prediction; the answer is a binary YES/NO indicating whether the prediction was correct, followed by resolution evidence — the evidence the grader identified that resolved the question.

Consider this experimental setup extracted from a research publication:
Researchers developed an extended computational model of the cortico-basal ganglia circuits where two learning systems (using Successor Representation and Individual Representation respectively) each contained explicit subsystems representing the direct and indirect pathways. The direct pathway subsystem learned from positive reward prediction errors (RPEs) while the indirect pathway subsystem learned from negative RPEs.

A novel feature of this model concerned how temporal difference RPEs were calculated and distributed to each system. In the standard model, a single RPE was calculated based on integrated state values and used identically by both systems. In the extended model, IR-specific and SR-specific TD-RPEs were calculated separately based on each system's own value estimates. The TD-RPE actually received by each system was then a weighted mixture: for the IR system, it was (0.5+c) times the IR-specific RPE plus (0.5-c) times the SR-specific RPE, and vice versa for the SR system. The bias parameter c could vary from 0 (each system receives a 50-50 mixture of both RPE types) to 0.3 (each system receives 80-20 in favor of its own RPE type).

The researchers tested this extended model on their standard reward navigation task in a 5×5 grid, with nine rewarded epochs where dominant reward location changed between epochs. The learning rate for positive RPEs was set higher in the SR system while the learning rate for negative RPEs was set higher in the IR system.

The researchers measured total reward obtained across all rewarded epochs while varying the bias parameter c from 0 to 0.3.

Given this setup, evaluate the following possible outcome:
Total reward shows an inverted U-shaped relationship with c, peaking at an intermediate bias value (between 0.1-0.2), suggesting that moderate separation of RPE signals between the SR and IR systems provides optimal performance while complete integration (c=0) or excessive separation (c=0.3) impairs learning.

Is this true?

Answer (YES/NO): NO